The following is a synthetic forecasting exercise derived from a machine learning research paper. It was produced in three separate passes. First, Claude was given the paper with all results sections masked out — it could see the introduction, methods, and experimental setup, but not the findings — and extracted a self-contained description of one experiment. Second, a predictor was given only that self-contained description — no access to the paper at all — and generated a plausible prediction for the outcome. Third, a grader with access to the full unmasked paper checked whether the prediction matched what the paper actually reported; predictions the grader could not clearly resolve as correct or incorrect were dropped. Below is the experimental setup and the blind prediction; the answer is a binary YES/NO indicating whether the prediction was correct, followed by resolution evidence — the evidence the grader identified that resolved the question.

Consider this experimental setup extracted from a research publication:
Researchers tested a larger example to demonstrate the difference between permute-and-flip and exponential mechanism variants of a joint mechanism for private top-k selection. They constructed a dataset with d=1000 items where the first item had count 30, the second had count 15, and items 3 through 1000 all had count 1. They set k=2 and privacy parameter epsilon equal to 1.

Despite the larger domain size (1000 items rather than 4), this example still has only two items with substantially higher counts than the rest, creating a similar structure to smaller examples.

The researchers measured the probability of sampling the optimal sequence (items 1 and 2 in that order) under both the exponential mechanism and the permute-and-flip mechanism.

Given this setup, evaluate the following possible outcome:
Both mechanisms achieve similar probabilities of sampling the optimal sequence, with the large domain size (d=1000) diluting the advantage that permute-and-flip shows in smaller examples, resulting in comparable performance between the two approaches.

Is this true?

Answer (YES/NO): NO